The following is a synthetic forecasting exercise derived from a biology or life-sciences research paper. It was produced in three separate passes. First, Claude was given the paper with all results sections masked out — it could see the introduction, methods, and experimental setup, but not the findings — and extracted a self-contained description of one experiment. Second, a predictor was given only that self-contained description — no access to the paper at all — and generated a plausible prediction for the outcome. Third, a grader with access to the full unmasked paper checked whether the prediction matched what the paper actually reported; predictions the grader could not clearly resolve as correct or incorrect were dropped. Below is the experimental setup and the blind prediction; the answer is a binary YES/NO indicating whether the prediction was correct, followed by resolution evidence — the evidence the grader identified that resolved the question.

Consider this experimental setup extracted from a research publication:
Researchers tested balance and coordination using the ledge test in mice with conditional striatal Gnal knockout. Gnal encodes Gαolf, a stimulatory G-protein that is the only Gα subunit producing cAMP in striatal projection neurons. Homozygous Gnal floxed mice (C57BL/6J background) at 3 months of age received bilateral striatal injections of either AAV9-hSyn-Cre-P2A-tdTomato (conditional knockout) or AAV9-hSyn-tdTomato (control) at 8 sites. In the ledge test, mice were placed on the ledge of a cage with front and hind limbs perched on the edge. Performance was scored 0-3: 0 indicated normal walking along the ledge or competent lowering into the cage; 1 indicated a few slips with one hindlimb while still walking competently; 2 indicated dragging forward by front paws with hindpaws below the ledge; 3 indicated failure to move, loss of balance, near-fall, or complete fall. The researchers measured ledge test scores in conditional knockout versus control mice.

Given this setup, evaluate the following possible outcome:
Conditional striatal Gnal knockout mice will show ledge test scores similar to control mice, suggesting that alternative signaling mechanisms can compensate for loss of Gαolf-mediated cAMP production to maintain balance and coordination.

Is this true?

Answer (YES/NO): NO